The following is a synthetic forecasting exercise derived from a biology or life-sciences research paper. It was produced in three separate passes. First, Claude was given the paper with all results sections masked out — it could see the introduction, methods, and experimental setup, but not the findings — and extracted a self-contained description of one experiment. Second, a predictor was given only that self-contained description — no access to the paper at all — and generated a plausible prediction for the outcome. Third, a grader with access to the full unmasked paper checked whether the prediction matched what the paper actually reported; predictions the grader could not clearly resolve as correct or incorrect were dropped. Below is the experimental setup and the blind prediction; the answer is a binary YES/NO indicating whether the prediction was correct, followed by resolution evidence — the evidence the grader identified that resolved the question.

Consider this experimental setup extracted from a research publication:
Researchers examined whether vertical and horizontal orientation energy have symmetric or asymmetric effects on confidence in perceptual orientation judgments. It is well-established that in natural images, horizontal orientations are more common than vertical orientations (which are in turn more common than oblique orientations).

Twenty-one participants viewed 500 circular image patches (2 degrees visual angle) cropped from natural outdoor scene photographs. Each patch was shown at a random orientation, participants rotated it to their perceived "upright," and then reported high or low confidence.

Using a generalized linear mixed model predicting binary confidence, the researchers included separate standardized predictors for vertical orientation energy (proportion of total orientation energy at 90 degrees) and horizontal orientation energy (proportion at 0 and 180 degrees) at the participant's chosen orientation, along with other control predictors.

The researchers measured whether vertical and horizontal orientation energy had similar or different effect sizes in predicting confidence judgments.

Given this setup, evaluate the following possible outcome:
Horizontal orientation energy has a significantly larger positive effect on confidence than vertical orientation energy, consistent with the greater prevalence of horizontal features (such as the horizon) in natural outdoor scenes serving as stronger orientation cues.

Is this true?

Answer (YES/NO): NO